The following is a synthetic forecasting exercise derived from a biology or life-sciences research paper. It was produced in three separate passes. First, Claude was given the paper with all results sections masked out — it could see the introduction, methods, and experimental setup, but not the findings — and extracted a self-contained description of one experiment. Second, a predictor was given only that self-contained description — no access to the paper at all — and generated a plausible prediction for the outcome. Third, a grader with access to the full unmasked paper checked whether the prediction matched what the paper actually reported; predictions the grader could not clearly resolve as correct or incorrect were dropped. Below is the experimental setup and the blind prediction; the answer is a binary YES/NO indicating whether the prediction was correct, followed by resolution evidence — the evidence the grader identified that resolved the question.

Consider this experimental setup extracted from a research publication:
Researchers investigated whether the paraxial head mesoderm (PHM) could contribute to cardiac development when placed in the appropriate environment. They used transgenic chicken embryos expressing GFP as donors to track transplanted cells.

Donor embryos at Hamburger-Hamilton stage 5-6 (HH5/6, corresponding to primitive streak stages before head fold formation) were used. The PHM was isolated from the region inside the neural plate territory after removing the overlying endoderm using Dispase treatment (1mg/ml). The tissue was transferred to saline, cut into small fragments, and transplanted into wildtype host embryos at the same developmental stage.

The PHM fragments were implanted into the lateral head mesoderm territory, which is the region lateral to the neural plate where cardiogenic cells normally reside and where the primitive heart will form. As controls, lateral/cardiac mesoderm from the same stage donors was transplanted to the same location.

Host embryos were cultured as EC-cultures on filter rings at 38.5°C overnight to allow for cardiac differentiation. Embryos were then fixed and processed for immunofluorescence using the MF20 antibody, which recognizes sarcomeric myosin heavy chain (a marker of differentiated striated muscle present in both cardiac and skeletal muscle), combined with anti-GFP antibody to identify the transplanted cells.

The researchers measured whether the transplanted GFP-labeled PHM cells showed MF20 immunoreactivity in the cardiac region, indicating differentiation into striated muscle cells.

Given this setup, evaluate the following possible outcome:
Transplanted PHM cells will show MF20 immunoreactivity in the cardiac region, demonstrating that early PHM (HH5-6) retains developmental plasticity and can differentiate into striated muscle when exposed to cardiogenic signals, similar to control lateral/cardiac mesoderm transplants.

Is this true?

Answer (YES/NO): NO